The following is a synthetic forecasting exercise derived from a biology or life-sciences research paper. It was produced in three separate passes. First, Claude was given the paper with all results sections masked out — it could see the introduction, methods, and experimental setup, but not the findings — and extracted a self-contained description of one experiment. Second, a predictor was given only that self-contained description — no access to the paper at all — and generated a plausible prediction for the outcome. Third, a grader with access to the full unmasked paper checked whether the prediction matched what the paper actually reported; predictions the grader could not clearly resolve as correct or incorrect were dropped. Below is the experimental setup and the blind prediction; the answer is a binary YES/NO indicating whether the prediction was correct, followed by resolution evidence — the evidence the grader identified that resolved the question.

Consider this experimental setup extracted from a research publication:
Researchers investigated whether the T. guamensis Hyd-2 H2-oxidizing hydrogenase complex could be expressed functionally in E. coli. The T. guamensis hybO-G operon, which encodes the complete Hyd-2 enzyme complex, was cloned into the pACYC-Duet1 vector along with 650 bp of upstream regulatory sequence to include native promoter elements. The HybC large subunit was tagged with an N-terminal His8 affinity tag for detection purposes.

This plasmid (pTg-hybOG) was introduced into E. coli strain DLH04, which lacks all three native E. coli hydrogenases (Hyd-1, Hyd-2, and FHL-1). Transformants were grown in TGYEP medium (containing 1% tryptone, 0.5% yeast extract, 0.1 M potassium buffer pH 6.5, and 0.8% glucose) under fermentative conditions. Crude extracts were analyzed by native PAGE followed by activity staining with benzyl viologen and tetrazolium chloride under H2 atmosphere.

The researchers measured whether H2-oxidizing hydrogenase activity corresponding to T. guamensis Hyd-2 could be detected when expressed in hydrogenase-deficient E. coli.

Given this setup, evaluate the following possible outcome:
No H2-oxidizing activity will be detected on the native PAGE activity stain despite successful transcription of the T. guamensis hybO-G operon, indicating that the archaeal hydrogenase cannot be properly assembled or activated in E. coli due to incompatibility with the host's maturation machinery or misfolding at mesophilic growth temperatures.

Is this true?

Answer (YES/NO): NO